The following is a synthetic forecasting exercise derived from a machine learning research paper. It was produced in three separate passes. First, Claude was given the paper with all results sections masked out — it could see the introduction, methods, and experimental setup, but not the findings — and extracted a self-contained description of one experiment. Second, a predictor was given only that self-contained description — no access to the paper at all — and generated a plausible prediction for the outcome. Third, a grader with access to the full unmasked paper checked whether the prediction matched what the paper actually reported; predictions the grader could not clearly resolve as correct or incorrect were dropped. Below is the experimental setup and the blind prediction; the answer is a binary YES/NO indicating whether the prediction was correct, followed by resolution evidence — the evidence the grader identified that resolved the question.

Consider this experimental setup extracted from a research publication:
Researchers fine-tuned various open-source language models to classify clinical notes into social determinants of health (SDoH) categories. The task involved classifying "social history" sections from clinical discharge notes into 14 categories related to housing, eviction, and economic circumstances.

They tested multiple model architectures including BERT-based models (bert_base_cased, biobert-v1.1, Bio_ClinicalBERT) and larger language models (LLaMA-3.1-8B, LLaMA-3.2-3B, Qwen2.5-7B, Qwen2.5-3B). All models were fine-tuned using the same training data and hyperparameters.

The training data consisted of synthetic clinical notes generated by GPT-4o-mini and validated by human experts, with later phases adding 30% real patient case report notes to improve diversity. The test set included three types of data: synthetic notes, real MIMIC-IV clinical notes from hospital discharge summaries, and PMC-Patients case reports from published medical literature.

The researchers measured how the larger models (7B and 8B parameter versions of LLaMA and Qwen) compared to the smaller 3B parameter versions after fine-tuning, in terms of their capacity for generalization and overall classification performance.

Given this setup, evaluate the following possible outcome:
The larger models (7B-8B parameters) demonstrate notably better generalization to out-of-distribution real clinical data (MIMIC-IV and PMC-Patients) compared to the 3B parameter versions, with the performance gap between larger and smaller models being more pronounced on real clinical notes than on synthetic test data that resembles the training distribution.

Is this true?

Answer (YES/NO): YES